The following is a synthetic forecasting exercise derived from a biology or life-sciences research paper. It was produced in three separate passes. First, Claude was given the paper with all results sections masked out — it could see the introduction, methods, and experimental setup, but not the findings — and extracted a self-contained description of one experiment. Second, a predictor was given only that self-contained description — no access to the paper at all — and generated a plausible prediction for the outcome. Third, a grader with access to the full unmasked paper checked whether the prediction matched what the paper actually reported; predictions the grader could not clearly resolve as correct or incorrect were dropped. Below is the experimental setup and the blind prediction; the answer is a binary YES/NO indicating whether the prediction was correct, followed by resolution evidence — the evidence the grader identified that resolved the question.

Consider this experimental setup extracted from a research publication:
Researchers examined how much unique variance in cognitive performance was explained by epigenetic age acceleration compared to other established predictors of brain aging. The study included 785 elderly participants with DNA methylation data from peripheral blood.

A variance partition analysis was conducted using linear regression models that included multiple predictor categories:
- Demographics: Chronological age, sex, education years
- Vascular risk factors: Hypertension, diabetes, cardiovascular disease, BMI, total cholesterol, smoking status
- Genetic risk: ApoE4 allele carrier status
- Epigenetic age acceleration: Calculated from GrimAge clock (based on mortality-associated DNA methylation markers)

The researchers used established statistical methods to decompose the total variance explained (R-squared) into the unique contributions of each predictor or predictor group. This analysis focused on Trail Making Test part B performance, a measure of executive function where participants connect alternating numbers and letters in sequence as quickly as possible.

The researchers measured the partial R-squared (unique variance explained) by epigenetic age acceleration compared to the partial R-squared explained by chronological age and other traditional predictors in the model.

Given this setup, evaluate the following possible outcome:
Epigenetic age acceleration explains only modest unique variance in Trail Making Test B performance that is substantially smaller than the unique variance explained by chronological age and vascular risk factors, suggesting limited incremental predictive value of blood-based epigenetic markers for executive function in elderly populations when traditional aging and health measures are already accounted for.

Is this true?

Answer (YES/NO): NO